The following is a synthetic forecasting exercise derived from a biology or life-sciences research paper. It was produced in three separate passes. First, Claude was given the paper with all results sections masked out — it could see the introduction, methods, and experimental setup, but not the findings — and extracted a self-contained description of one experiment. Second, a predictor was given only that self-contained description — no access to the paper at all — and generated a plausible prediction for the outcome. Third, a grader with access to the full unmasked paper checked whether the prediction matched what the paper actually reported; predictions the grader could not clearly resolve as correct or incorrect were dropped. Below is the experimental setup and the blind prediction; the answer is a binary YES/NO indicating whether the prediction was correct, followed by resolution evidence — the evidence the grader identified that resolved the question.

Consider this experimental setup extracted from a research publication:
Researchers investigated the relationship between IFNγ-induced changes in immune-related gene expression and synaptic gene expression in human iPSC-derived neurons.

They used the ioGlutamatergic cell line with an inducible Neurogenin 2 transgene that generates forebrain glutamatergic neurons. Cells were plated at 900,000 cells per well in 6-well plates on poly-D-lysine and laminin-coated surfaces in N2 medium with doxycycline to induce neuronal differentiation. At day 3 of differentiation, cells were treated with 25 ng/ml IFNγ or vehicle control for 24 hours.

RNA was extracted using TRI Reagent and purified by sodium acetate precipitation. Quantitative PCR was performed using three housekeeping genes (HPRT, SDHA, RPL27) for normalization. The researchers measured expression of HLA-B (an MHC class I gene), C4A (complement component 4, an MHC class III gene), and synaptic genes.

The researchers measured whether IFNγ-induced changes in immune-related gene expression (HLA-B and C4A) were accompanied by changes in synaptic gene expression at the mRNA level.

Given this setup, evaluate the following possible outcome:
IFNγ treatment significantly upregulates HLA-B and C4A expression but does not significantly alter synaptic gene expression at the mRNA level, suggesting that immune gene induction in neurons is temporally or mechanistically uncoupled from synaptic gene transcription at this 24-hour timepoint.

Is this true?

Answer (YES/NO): YES